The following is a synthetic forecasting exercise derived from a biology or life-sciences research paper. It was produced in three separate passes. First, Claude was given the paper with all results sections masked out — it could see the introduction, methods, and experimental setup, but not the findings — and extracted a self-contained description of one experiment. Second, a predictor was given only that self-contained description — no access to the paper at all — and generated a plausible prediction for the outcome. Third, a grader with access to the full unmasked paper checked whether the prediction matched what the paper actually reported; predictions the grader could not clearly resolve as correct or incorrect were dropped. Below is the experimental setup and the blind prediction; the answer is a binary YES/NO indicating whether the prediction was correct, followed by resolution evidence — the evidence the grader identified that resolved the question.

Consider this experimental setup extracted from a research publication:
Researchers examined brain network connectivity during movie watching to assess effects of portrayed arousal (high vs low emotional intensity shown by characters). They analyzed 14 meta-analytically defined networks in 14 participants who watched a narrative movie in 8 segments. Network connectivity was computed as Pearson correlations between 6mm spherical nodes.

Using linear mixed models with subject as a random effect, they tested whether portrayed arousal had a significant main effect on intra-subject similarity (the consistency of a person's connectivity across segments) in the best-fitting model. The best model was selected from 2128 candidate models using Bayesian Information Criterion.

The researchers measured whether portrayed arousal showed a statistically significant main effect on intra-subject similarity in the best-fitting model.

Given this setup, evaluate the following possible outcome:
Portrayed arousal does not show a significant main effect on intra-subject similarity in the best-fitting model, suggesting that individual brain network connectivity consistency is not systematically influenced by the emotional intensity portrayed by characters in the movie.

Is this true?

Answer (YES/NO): YES